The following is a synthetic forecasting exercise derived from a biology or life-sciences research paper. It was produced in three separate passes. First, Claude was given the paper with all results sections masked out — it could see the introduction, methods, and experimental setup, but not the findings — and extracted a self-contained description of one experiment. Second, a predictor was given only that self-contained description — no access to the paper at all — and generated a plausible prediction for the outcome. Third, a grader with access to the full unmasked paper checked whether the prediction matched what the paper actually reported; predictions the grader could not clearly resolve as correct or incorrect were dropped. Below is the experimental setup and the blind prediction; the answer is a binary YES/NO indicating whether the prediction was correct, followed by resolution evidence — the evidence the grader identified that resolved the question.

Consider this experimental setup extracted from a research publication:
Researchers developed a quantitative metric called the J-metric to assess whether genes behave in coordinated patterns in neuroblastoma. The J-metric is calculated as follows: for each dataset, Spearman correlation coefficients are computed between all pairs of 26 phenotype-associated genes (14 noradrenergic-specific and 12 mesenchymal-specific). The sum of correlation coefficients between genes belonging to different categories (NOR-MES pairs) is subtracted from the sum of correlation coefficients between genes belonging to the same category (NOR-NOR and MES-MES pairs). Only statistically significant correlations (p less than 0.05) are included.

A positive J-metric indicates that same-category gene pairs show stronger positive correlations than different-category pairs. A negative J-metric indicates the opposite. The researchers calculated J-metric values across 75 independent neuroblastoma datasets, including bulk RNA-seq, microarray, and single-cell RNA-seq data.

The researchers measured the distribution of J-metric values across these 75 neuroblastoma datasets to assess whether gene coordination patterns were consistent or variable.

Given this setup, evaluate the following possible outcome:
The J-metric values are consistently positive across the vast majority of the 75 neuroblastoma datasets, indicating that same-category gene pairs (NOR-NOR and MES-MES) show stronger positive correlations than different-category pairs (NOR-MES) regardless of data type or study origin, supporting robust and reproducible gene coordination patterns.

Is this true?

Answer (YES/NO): YES